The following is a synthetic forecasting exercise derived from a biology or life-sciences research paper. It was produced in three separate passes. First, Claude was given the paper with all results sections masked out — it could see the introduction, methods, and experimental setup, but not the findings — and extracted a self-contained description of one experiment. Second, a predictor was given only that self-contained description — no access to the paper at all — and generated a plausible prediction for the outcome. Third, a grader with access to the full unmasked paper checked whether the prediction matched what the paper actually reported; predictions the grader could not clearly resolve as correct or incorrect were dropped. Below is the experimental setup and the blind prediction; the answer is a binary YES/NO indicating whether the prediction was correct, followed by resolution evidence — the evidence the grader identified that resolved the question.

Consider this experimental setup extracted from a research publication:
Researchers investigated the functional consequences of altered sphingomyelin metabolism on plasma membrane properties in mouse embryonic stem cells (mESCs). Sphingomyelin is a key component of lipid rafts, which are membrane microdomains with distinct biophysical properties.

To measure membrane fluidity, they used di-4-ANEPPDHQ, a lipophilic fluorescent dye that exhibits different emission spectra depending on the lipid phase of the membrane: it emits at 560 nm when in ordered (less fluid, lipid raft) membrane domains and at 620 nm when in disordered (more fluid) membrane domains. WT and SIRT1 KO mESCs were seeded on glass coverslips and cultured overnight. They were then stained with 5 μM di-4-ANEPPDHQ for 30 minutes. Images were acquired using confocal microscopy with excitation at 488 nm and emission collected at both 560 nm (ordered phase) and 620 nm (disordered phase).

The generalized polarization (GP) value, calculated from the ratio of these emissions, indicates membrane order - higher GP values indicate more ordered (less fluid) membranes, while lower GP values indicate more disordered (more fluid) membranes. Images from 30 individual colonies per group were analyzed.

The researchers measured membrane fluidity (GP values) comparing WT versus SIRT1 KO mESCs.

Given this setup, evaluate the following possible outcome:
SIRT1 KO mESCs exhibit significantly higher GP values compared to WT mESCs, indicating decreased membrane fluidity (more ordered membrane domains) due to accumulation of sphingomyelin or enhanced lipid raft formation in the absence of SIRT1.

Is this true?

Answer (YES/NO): NO